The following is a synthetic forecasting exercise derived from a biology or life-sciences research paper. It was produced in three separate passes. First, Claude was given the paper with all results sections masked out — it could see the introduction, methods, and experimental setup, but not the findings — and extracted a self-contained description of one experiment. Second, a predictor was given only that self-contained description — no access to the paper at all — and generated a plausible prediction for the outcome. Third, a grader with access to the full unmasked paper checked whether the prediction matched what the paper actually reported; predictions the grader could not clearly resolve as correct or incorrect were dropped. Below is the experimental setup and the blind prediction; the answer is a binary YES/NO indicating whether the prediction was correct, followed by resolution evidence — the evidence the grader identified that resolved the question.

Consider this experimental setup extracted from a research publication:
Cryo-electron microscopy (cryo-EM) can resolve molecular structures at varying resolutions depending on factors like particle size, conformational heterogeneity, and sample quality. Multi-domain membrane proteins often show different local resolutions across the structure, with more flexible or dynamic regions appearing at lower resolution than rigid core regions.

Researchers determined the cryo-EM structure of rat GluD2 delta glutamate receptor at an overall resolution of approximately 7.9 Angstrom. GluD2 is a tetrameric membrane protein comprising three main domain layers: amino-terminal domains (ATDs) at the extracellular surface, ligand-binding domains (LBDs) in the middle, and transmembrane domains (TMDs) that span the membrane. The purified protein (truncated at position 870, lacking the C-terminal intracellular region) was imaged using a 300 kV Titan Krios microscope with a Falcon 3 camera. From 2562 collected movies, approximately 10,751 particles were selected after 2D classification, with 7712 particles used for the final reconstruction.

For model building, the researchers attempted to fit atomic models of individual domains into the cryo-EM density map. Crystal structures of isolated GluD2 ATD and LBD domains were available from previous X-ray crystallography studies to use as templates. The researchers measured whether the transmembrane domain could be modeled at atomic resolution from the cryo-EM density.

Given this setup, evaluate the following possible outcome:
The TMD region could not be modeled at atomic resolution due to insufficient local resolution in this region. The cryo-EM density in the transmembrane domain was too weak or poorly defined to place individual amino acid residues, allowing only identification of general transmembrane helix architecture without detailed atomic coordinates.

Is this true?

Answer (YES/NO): NO